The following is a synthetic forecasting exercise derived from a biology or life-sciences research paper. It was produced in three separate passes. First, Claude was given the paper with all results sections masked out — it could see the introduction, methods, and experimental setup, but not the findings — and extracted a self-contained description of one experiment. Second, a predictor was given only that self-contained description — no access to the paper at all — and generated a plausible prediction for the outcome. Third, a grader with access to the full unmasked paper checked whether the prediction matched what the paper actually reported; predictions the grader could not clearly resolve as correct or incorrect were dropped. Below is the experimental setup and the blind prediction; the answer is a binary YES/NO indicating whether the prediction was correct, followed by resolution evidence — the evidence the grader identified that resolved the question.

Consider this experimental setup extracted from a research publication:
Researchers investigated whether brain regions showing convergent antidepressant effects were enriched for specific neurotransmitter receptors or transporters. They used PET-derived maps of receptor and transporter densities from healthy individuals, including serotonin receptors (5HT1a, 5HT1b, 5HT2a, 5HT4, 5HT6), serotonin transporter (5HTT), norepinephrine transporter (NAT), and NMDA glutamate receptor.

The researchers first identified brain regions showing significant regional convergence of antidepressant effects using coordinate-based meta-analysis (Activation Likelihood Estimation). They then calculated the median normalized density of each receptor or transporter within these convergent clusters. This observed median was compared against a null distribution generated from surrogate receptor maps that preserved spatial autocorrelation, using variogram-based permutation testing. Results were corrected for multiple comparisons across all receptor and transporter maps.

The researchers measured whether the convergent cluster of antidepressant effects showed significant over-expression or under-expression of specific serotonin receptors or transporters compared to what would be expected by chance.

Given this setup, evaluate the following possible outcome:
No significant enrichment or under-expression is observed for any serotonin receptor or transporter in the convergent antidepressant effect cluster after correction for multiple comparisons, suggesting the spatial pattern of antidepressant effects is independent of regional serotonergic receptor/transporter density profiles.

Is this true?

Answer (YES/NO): YES